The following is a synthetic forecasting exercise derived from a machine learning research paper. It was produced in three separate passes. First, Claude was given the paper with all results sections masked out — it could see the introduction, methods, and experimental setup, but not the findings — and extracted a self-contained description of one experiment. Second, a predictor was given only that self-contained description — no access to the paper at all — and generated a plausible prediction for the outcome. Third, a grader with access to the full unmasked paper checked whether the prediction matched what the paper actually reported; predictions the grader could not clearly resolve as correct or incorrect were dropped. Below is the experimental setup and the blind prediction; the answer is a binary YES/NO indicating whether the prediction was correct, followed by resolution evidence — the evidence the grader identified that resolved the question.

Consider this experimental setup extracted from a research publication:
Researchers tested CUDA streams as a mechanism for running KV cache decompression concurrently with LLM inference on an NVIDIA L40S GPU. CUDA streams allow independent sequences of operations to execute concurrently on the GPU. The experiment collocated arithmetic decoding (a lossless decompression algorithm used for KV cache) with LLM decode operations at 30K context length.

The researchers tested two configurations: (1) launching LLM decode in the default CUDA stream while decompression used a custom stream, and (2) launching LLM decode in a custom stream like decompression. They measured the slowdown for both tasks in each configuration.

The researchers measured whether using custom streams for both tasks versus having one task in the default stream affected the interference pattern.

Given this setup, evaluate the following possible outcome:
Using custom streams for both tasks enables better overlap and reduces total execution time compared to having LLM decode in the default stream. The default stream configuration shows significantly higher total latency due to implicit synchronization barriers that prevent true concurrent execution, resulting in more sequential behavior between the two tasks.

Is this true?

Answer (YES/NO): NO